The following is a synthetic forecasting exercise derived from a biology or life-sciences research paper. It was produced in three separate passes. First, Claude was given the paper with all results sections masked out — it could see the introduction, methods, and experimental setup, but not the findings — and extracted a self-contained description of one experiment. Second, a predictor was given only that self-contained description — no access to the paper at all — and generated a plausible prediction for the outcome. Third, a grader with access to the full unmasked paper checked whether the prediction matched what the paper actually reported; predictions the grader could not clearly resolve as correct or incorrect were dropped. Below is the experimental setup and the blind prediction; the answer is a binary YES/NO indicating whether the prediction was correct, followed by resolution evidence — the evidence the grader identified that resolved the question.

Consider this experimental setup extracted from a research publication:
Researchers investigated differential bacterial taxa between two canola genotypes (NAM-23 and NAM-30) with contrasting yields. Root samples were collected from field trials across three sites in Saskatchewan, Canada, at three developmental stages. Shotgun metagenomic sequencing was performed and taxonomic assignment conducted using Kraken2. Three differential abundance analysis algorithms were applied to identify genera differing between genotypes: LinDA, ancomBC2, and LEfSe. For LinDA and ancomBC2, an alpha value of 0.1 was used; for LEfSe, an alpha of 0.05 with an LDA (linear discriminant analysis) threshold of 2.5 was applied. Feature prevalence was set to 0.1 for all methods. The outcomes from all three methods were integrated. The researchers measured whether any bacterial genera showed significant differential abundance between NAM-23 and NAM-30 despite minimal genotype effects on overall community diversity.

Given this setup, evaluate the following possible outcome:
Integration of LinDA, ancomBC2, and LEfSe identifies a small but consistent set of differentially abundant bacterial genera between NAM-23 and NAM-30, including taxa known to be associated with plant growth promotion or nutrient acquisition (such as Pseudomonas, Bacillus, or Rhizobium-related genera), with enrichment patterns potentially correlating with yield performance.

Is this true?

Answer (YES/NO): NO